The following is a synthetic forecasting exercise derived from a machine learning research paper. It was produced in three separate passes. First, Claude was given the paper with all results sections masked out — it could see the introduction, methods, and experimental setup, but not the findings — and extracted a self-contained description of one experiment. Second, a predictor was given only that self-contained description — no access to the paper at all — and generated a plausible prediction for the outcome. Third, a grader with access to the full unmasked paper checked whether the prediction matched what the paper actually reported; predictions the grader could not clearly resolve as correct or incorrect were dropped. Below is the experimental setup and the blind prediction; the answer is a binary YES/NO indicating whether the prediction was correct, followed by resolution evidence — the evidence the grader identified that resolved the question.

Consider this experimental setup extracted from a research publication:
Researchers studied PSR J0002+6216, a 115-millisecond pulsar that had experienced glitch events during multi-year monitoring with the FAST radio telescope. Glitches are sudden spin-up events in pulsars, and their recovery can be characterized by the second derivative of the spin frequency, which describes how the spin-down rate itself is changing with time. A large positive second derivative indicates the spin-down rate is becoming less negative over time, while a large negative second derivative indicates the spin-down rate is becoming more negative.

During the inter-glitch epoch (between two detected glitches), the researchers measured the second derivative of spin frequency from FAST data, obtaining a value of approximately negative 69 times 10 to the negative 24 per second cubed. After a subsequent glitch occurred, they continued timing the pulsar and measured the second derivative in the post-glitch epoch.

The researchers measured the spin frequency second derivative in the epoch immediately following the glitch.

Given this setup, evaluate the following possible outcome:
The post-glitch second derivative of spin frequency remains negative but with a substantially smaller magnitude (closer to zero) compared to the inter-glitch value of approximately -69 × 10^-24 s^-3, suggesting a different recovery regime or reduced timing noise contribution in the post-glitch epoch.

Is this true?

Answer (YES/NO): NO